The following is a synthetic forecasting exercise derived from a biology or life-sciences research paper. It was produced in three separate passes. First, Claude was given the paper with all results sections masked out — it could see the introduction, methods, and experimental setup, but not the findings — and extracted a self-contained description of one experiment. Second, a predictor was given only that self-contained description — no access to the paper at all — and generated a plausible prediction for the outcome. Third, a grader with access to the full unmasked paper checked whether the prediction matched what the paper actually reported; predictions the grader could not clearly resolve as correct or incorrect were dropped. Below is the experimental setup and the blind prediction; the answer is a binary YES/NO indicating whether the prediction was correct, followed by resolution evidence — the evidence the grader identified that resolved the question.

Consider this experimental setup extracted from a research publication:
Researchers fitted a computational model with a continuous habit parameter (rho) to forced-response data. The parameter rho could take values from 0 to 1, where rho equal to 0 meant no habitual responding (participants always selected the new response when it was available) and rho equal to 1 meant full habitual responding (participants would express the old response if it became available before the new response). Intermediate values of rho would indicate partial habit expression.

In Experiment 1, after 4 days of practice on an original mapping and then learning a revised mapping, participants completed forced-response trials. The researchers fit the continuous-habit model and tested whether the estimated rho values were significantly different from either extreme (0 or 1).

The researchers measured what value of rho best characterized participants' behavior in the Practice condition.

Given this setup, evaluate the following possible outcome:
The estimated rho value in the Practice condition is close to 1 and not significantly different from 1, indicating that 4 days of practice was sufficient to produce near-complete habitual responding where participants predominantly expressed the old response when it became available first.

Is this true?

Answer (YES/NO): NO